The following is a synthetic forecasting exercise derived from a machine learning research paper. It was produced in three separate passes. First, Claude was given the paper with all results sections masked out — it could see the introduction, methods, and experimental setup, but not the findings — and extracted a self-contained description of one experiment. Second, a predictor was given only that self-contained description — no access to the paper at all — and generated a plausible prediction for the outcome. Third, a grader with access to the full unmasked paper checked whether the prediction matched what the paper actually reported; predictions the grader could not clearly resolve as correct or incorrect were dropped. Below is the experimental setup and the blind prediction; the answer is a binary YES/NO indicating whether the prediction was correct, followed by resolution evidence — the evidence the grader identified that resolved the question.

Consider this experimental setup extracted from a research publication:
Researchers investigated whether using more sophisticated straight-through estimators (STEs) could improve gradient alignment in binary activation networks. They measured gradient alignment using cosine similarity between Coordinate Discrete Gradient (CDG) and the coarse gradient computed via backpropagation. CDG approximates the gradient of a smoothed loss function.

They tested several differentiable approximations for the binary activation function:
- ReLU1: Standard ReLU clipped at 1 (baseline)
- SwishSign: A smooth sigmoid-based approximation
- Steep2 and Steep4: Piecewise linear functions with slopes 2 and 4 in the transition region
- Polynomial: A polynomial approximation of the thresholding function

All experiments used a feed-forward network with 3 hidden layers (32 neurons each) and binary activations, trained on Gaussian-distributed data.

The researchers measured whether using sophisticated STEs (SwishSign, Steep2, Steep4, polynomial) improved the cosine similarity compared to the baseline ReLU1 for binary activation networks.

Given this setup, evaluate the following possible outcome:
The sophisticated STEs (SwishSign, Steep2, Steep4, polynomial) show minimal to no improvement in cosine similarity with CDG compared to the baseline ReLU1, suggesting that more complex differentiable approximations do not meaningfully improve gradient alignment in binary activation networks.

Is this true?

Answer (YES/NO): YES